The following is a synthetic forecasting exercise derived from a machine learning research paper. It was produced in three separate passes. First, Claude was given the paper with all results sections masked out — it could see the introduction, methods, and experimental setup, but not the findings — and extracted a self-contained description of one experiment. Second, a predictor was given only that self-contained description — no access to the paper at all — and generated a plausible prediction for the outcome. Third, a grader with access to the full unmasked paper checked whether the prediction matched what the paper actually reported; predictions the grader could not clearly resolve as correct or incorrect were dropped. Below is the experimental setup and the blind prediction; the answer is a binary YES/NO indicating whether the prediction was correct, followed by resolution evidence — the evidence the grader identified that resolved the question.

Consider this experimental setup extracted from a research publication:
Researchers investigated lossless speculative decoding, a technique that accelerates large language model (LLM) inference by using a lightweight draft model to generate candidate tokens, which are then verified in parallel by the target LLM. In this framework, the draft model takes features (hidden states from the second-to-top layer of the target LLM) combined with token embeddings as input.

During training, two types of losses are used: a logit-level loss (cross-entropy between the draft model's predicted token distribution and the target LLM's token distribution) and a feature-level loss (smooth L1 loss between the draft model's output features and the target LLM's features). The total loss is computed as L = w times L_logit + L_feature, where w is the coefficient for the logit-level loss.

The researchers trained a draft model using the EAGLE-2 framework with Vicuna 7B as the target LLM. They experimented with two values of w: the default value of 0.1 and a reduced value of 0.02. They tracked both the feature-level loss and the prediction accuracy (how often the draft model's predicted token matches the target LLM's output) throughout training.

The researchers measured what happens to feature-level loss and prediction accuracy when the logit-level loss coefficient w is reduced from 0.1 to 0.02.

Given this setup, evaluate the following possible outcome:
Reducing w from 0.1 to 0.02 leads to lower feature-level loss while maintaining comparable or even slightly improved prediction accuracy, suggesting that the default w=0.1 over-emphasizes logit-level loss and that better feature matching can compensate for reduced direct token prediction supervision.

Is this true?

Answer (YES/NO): NO